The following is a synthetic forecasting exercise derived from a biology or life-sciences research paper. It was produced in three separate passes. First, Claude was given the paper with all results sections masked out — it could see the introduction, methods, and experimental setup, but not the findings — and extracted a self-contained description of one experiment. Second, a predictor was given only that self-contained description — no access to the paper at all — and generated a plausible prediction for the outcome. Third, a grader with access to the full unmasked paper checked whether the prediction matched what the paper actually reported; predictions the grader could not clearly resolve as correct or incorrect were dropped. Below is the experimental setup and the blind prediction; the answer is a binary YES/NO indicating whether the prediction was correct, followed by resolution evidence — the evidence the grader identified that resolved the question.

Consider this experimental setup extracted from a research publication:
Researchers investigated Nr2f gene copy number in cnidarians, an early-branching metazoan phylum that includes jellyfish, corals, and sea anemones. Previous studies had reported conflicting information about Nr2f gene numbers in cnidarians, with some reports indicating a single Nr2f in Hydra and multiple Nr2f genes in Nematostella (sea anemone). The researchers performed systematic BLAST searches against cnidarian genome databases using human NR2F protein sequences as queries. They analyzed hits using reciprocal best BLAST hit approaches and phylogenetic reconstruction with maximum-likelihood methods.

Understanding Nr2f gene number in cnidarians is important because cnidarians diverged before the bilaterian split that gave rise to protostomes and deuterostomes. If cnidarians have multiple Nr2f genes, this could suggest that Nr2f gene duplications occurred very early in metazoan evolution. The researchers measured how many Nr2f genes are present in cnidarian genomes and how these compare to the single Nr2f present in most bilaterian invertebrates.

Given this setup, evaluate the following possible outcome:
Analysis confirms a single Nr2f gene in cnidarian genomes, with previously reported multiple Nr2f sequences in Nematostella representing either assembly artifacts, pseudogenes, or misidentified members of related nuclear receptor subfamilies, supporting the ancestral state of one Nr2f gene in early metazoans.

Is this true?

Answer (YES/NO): NO